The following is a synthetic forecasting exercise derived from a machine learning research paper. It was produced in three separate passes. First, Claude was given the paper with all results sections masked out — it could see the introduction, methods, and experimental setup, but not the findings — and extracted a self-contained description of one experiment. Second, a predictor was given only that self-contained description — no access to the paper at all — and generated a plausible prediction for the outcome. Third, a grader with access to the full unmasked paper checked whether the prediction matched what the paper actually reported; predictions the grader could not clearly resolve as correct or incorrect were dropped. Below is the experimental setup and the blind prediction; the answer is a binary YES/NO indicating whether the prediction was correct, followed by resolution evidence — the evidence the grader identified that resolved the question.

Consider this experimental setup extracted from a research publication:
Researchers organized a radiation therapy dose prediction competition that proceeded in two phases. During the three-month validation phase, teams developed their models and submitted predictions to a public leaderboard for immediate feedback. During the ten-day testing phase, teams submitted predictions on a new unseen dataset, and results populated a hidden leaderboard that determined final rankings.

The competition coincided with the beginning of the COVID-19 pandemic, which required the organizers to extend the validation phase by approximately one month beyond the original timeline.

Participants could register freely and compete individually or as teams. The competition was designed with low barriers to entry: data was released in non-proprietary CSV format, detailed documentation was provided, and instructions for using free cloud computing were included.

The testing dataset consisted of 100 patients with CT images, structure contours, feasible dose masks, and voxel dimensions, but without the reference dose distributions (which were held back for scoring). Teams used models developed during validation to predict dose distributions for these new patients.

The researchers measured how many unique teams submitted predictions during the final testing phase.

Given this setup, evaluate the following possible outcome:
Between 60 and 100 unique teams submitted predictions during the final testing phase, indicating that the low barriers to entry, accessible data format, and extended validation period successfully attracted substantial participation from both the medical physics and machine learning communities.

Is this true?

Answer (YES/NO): NO